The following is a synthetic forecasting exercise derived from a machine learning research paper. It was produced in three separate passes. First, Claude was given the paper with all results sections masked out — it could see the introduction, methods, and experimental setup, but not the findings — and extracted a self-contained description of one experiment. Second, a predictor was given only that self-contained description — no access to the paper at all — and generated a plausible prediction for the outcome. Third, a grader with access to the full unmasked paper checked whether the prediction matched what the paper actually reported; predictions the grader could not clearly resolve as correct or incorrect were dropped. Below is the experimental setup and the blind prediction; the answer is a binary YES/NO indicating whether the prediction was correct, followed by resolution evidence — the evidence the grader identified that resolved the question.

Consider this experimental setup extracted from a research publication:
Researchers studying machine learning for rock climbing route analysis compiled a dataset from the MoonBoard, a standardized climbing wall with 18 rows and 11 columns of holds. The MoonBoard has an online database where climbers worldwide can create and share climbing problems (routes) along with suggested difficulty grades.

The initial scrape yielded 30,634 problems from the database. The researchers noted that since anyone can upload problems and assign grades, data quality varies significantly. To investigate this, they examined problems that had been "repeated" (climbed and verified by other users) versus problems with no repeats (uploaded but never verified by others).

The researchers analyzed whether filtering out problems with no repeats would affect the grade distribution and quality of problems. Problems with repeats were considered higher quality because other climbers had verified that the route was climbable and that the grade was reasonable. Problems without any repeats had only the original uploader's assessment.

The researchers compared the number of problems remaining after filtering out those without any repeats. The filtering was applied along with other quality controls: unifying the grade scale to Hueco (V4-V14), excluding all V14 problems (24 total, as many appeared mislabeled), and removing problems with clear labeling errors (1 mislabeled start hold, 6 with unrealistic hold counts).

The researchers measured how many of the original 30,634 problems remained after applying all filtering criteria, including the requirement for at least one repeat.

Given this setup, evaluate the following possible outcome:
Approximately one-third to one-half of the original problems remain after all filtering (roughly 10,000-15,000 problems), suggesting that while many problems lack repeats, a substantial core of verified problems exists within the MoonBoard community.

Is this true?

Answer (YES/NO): NO